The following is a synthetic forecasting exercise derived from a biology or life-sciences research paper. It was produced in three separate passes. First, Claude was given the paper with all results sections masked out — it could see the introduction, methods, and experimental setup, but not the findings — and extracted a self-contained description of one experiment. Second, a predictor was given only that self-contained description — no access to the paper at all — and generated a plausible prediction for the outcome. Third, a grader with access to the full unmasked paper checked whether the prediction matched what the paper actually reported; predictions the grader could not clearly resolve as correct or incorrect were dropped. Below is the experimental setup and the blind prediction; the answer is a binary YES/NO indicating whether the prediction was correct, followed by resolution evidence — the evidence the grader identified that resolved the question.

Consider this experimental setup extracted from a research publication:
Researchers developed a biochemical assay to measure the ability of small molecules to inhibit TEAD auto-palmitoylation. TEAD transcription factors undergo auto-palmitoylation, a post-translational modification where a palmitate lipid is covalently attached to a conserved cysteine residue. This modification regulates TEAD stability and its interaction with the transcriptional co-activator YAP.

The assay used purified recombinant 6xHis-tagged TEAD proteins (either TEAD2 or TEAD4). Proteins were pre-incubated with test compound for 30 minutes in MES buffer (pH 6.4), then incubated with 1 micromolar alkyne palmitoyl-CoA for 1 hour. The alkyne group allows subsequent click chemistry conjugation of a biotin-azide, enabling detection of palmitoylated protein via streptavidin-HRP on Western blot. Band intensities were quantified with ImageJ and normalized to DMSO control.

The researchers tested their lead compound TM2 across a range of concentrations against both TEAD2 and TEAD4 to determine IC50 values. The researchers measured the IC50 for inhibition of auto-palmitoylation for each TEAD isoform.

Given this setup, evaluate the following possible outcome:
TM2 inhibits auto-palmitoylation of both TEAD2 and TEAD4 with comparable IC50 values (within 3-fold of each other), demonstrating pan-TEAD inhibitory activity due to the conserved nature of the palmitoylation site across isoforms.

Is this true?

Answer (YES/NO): NO